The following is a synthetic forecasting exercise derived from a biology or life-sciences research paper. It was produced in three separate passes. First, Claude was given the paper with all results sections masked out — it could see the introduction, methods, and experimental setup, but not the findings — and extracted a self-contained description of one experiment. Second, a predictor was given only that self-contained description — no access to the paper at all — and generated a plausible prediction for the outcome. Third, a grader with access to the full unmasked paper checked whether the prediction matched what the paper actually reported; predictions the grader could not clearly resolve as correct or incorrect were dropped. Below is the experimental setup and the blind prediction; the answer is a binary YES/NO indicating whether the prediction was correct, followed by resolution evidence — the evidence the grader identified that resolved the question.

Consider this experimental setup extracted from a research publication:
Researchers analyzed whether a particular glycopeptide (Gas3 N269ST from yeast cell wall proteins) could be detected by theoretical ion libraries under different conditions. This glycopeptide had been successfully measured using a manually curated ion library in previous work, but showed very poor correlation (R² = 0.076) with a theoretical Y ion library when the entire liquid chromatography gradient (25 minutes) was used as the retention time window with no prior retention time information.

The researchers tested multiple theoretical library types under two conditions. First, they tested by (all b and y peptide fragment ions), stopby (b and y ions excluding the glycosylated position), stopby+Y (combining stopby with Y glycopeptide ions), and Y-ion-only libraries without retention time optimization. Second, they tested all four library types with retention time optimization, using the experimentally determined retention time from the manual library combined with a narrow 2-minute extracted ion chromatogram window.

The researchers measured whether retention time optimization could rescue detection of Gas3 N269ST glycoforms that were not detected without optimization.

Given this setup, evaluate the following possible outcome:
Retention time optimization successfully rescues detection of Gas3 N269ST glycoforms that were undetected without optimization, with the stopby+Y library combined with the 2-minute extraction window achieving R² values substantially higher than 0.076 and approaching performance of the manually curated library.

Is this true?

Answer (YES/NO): YES